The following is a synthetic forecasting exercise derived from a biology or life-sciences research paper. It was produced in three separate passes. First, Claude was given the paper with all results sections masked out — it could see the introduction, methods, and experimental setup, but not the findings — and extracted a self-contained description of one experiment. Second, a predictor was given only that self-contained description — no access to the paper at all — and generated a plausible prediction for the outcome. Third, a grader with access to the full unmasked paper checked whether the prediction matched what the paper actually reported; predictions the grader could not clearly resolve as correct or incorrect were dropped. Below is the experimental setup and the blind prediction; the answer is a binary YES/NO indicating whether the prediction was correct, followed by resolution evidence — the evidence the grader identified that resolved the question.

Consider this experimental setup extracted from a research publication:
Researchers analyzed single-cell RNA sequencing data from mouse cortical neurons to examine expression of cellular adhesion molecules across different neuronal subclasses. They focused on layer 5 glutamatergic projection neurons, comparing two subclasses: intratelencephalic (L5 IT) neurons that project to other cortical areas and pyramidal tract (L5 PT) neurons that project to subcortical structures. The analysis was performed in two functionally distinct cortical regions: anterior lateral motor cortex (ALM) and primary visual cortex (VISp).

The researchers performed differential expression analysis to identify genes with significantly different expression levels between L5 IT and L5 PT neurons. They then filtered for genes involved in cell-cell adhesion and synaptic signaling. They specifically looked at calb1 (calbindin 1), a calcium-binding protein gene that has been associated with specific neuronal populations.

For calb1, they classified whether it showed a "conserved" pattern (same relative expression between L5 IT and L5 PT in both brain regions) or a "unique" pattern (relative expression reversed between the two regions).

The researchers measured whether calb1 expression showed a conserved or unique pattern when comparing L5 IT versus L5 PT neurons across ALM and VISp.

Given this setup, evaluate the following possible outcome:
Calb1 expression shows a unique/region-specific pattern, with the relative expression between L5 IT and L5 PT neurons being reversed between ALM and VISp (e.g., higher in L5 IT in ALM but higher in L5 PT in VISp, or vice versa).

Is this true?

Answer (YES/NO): YES